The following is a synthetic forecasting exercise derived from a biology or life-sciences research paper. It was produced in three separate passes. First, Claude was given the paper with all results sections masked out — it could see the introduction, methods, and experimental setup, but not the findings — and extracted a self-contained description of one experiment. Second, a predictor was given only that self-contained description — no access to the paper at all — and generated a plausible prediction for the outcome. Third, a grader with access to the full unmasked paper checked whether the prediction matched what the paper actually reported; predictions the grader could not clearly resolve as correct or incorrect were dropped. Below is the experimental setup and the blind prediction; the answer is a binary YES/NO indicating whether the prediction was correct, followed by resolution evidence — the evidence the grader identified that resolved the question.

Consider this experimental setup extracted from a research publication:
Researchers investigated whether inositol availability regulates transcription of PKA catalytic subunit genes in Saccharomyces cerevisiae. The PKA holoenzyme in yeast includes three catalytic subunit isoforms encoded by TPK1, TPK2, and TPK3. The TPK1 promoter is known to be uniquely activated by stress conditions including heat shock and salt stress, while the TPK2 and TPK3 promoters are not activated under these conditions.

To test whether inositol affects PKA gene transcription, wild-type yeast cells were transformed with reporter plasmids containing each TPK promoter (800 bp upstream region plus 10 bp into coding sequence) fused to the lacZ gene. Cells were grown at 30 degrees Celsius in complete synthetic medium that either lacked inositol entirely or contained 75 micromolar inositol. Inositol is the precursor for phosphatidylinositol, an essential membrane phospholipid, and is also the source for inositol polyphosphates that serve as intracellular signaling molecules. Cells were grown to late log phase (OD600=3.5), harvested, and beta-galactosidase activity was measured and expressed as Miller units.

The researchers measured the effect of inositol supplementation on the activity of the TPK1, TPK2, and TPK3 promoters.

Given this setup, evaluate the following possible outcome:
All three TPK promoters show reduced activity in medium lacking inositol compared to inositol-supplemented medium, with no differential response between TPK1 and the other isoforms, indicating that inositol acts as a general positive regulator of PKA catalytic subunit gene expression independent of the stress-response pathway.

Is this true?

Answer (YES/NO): YES